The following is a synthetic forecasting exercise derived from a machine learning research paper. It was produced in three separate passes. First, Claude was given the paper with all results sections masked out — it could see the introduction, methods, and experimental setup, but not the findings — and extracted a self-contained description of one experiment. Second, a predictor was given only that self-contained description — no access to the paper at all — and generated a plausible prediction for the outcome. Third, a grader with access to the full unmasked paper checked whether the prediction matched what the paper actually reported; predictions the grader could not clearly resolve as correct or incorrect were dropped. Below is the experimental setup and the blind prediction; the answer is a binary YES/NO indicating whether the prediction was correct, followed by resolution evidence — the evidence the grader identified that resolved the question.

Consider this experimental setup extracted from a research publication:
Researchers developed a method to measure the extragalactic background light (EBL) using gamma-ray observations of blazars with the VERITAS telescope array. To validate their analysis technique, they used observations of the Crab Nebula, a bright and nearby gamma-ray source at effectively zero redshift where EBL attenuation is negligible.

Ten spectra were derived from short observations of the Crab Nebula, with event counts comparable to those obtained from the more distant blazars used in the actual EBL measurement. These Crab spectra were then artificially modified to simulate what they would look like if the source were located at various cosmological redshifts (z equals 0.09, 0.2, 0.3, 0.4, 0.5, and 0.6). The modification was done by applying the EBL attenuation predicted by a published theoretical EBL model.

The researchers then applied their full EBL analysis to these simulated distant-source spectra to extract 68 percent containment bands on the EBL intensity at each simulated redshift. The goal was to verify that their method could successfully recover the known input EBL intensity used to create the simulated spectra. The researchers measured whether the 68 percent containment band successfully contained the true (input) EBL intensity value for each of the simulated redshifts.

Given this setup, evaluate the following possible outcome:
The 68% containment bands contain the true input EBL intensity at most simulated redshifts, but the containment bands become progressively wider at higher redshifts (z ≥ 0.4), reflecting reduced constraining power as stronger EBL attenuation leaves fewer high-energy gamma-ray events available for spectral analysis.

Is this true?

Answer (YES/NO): NO